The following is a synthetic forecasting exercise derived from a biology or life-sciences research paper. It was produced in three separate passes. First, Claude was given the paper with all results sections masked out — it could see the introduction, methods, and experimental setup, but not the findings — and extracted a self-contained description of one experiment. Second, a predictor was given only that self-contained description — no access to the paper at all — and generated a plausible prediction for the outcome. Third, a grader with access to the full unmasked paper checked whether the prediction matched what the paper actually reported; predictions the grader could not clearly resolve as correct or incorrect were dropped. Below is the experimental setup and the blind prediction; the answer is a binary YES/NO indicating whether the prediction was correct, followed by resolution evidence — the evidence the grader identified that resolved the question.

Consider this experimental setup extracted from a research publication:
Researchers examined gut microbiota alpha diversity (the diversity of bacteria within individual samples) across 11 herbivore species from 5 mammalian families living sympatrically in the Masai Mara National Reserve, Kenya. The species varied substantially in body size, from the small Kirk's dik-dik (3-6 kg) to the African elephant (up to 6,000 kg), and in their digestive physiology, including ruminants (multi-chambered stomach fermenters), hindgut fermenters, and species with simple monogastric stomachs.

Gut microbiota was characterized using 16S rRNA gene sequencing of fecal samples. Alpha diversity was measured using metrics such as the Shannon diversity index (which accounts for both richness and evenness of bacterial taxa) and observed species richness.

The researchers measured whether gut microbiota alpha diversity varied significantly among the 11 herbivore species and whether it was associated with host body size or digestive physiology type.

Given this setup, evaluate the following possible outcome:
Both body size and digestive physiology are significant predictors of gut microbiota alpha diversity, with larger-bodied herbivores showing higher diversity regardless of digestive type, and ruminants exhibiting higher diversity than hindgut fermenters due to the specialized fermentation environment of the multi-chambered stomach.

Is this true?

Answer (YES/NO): NO